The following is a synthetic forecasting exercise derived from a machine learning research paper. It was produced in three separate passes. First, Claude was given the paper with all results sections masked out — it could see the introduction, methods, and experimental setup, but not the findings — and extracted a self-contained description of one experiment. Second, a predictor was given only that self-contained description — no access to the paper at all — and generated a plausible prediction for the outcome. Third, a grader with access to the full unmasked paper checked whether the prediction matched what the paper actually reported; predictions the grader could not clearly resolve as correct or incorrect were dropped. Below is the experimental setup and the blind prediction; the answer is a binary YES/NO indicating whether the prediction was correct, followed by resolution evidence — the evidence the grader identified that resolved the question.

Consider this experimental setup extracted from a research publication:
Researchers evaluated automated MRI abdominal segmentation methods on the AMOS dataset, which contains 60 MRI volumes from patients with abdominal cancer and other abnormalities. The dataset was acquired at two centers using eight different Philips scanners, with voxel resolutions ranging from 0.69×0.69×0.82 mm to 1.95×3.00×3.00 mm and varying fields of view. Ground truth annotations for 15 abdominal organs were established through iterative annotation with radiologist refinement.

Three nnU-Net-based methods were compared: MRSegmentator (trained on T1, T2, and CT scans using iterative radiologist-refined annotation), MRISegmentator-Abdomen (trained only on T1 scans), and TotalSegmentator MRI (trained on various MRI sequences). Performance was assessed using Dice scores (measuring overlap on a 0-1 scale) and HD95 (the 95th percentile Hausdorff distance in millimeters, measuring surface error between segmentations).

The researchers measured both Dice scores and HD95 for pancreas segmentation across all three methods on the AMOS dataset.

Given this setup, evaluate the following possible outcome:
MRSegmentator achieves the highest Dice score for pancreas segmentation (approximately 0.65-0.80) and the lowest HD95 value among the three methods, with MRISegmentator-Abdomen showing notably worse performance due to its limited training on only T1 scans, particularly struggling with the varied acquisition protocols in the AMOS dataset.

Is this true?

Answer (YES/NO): NO